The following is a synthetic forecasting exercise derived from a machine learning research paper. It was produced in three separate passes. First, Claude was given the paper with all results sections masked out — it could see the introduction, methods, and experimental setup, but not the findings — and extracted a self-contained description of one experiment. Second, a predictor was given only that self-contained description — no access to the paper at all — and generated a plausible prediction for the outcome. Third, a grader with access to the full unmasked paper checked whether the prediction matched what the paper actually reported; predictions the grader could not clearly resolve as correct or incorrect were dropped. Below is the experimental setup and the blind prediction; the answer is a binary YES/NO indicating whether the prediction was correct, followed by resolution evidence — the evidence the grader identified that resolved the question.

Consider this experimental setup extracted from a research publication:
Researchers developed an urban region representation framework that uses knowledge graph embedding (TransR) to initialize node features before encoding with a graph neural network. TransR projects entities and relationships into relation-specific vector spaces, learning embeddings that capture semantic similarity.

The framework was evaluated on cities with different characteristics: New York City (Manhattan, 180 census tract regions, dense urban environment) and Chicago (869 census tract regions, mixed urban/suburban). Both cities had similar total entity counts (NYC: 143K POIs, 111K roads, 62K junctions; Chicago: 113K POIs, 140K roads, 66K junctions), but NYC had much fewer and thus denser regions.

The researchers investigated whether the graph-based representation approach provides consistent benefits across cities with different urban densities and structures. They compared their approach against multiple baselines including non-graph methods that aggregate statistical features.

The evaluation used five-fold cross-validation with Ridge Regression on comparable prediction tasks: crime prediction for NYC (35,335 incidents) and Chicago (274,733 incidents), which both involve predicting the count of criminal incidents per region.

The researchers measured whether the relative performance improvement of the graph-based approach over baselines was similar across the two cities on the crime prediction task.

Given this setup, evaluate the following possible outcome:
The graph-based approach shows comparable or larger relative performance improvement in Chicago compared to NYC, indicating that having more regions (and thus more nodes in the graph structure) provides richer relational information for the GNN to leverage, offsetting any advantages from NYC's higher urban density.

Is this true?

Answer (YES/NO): YES